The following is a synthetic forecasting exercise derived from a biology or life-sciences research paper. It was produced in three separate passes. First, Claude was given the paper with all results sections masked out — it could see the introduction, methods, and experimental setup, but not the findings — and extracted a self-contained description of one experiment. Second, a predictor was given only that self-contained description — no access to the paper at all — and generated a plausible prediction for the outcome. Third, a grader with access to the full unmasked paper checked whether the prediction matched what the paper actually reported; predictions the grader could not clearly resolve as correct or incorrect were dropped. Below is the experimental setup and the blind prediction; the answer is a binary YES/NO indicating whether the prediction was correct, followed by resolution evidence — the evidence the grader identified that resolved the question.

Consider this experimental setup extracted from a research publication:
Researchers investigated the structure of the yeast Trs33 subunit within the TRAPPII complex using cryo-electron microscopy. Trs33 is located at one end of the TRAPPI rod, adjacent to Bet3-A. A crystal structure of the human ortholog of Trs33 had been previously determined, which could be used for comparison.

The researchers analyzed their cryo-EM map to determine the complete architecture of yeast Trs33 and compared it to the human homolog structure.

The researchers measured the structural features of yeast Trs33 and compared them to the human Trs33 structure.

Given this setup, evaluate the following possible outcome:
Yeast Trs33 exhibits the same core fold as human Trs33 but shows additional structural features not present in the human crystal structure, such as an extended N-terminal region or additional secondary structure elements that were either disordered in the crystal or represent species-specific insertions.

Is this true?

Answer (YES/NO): YES